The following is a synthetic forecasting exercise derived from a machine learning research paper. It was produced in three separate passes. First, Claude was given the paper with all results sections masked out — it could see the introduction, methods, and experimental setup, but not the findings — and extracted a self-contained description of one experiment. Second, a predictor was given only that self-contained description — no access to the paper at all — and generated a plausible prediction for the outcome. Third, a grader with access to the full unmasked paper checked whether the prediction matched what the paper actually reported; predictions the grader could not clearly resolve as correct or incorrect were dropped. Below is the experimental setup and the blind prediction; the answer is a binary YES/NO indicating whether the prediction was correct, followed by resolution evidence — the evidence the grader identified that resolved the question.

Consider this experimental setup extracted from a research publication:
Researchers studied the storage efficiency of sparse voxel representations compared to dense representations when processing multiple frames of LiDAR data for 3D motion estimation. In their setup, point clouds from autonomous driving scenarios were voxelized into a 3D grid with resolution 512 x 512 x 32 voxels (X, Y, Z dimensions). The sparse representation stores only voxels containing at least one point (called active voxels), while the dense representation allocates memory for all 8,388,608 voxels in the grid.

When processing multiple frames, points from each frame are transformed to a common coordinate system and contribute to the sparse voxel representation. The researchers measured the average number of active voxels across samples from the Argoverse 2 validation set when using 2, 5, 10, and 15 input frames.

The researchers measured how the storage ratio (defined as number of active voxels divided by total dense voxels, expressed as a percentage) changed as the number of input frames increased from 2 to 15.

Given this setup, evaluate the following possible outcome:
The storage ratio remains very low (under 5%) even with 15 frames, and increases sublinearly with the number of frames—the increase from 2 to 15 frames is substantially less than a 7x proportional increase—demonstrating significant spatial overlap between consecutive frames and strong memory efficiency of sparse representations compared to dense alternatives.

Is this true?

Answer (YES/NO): YES